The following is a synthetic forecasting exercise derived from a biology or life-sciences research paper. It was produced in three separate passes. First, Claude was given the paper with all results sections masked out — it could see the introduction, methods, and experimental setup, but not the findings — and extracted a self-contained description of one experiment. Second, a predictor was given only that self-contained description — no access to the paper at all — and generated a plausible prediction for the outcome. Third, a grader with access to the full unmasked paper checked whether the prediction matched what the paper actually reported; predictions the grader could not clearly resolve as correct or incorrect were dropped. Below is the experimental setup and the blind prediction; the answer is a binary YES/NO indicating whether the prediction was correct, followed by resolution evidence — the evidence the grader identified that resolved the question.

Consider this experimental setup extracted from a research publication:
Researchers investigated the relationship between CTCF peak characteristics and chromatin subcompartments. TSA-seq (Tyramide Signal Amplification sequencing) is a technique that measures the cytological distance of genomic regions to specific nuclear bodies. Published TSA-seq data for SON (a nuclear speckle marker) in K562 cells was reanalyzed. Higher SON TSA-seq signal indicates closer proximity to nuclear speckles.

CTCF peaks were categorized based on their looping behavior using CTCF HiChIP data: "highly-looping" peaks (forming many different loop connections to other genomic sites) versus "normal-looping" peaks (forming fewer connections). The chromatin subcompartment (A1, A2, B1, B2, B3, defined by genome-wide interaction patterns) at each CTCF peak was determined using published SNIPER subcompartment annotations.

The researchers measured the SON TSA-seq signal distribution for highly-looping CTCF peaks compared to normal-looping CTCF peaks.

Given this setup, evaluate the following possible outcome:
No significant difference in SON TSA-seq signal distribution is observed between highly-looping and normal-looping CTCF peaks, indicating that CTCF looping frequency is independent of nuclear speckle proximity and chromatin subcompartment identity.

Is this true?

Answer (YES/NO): NO